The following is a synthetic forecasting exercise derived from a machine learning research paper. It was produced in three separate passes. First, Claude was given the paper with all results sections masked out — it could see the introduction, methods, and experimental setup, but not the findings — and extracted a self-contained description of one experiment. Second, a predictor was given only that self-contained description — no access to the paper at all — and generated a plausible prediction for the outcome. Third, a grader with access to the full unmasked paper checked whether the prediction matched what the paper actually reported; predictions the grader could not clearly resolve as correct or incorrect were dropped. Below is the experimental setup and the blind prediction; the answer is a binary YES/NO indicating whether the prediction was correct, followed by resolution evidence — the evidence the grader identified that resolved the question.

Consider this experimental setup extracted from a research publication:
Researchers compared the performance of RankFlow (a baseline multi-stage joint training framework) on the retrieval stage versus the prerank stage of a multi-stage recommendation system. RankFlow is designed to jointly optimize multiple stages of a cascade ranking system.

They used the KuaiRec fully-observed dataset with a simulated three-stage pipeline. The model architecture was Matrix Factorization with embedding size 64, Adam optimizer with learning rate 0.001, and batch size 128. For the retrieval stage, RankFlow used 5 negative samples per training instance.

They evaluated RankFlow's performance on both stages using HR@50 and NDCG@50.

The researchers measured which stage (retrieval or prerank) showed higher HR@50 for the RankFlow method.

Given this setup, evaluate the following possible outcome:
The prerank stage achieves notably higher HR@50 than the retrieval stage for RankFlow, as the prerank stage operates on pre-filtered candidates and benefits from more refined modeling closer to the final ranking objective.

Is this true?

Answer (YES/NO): NO